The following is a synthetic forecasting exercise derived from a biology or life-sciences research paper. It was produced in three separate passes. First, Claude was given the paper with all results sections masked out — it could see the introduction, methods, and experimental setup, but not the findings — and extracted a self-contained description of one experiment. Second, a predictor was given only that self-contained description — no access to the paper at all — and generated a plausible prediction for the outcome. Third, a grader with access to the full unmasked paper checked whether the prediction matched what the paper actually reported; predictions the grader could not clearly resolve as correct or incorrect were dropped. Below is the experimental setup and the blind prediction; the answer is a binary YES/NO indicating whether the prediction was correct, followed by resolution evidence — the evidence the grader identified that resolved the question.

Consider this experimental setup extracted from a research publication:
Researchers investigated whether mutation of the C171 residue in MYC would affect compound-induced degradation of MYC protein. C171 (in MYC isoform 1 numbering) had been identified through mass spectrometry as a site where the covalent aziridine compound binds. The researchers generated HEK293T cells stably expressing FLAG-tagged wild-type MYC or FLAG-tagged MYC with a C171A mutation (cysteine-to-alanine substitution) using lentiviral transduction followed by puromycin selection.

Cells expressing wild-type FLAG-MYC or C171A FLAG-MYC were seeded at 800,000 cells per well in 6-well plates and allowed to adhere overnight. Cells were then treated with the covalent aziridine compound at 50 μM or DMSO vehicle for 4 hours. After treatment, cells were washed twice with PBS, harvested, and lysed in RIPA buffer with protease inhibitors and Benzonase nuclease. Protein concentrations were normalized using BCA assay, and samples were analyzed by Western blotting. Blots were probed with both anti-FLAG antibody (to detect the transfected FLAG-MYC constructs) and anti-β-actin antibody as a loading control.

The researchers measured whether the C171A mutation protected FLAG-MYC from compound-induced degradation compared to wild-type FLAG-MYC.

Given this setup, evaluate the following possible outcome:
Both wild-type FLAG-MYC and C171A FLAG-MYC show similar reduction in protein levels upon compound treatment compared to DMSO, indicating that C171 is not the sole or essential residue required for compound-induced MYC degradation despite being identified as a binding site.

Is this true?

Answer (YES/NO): YES